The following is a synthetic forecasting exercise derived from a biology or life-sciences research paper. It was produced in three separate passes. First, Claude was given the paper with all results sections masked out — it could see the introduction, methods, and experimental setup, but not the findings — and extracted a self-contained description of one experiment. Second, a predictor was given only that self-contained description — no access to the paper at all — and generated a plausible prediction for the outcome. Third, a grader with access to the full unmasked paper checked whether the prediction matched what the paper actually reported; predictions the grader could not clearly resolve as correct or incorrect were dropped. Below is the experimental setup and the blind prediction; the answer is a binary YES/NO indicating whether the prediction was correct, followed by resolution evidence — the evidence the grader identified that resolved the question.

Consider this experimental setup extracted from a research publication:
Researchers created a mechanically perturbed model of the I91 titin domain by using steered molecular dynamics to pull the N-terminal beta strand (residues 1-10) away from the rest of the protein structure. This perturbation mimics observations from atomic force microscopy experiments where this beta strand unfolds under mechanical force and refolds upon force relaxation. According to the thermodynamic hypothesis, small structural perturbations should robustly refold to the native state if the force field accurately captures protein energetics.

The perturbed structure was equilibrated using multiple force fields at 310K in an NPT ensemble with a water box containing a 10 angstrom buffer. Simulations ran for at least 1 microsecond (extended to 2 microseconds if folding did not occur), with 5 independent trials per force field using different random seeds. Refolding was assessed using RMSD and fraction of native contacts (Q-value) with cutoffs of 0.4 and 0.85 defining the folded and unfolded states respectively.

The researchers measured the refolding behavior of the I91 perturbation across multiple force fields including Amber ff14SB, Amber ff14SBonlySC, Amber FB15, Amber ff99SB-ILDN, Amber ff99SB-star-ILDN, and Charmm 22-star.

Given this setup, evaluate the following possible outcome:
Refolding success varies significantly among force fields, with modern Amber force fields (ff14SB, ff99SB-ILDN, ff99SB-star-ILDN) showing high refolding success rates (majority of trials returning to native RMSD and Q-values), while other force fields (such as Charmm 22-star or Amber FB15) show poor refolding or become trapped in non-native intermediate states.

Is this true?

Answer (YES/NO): NO